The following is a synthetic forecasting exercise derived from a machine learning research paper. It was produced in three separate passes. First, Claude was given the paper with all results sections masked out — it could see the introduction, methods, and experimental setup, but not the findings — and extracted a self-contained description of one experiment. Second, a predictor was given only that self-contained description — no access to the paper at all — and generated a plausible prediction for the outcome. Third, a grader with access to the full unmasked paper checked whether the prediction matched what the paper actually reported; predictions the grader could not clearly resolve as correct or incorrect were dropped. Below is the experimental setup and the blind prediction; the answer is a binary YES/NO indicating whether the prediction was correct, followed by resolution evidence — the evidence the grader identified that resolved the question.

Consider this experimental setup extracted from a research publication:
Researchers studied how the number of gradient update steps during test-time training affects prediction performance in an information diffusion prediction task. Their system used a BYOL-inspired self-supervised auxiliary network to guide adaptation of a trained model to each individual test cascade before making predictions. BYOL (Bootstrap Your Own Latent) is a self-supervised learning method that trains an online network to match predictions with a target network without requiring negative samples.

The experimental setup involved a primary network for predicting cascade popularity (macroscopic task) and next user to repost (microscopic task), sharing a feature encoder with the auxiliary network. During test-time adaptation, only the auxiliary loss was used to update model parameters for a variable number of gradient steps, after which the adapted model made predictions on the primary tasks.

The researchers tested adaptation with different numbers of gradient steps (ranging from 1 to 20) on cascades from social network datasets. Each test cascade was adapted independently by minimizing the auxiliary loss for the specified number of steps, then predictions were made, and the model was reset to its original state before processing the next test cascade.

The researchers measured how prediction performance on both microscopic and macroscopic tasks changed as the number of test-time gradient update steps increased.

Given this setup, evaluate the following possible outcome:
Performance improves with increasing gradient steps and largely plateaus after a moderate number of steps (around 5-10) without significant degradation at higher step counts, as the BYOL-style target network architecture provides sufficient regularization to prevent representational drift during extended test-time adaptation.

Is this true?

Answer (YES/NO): NO